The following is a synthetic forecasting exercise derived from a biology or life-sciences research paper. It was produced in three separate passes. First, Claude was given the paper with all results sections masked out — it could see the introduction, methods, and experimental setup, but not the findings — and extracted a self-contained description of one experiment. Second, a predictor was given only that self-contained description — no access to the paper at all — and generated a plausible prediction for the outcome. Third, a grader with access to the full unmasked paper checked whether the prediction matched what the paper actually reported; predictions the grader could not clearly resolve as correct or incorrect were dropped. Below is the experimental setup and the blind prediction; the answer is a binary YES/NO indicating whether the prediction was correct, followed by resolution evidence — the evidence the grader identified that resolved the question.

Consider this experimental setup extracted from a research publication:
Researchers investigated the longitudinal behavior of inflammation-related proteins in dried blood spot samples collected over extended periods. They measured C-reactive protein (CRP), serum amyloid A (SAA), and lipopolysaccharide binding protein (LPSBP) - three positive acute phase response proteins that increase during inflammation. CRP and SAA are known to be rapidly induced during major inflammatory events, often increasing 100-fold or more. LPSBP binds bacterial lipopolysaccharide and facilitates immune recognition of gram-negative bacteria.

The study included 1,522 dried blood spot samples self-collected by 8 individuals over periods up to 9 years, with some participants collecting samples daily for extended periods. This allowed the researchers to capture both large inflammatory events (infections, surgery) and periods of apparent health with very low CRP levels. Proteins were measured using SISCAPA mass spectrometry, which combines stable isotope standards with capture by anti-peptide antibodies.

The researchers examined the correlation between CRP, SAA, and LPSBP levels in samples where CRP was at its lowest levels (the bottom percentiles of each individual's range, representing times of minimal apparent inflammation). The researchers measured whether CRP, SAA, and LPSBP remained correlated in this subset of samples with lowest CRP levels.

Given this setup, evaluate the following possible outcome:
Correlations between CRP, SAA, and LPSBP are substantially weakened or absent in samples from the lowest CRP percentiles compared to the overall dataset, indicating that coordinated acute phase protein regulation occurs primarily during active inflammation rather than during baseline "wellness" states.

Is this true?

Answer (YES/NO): NO